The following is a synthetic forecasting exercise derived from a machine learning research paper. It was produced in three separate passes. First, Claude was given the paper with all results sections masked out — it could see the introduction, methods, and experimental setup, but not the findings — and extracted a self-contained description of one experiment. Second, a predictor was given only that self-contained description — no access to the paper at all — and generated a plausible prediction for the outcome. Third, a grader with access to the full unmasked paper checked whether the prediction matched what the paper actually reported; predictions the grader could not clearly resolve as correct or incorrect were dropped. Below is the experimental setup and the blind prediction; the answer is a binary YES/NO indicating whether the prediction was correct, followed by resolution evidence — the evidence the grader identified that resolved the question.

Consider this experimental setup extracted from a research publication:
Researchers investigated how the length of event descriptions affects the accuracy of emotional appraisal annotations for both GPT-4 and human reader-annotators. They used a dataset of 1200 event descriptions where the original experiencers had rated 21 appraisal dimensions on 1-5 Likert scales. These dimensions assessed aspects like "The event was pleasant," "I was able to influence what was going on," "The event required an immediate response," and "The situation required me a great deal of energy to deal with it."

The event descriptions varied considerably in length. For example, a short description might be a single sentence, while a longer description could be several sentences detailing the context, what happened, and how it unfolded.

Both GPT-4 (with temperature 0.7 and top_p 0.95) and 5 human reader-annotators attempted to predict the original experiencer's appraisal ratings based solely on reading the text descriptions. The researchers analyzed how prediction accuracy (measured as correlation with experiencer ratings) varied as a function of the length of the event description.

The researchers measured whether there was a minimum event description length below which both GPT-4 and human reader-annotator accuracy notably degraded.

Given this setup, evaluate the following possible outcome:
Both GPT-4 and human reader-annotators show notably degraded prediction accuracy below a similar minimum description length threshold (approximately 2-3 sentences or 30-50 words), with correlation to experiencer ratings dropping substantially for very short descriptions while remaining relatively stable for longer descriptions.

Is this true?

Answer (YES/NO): NO